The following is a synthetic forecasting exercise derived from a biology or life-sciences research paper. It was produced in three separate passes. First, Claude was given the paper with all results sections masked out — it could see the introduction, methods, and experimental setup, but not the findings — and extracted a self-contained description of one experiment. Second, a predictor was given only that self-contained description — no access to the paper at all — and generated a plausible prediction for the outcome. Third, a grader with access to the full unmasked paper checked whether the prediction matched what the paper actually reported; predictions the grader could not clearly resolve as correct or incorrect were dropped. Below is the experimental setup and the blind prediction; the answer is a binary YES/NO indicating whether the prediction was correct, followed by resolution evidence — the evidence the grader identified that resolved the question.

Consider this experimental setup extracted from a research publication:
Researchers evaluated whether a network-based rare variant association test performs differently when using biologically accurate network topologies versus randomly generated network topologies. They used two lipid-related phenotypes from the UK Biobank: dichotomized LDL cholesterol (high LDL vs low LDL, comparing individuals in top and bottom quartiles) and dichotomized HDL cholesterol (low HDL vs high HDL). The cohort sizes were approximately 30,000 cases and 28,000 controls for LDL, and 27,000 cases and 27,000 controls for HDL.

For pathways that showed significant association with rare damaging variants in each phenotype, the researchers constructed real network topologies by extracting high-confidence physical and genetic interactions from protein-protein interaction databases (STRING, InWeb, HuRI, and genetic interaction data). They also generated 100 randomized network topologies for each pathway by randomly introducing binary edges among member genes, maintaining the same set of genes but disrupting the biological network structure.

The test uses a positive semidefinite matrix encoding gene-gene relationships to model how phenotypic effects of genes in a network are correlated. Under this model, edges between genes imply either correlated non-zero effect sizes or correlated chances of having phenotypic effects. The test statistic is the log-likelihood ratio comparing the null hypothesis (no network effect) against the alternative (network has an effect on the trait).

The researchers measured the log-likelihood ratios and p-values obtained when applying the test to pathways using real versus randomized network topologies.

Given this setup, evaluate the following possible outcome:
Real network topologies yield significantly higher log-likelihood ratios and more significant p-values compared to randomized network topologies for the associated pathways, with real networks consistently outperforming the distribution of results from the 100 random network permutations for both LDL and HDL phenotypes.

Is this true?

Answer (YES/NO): YES